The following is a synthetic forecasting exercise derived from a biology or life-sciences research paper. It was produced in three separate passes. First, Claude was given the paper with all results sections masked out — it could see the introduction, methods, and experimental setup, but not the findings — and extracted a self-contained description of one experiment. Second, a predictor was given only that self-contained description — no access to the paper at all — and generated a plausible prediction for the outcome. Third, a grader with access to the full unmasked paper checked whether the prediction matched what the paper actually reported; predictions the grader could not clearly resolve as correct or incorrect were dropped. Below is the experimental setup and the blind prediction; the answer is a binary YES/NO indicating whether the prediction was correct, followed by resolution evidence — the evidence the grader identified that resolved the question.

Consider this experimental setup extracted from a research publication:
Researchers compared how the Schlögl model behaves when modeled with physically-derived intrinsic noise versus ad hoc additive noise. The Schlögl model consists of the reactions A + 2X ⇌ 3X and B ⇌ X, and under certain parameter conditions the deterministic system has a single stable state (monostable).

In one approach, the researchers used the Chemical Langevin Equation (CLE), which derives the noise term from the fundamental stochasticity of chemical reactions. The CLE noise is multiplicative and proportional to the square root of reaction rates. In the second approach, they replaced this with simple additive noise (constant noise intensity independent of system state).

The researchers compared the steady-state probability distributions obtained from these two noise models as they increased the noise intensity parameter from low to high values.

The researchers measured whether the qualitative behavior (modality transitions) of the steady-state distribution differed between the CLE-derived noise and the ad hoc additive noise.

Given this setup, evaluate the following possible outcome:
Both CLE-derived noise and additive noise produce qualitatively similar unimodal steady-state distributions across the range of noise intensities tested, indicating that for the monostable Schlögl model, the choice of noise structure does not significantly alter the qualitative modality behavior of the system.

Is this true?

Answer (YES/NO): NO